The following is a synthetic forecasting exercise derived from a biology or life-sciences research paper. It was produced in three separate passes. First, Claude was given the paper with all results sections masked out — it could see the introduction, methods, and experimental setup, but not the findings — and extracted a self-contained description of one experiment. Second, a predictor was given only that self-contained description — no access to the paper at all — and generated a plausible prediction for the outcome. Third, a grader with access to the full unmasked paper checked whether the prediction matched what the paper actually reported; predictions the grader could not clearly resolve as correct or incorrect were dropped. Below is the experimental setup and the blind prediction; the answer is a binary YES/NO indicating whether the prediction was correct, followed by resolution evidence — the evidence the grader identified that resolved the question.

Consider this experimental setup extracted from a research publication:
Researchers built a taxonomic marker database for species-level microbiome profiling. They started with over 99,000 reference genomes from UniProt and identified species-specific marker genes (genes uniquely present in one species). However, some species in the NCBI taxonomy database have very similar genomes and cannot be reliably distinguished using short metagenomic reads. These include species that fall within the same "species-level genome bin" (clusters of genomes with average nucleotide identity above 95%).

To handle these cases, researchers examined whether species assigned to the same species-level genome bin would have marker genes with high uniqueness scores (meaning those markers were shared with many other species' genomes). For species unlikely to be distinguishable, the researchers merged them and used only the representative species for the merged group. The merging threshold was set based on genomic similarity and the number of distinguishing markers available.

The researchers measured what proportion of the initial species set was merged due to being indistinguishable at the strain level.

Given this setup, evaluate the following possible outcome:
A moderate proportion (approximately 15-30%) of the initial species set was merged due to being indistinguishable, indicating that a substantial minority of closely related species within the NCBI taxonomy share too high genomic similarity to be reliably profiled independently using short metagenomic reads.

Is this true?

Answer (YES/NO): NO